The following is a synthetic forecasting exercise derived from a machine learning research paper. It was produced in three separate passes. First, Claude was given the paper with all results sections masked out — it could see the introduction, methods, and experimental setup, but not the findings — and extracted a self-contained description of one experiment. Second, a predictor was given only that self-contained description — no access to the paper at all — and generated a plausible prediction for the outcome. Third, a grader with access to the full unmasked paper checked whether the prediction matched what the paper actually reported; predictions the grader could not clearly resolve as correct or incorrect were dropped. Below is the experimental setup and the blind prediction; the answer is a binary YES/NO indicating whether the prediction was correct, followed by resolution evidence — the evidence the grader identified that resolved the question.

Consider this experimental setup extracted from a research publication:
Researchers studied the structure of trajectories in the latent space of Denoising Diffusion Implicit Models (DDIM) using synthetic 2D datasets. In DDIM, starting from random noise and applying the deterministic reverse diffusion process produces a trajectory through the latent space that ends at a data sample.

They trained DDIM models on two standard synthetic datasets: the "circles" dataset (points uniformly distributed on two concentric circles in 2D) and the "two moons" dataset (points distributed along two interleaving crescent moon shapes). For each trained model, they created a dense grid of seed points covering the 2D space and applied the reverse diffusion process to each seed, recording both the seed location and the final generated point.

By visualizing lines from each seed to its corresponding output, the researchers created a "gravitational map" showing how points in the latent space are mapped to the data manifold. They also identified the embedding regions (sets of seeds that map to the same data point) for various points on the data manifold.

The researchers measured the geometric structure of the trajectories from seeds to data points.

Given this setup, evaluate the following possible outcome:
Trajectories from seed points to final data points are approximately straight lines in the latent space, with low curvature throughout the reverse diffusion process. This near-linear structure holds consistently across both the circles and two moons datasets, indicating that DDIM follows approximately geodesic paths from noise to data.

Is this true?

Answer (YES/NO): YES